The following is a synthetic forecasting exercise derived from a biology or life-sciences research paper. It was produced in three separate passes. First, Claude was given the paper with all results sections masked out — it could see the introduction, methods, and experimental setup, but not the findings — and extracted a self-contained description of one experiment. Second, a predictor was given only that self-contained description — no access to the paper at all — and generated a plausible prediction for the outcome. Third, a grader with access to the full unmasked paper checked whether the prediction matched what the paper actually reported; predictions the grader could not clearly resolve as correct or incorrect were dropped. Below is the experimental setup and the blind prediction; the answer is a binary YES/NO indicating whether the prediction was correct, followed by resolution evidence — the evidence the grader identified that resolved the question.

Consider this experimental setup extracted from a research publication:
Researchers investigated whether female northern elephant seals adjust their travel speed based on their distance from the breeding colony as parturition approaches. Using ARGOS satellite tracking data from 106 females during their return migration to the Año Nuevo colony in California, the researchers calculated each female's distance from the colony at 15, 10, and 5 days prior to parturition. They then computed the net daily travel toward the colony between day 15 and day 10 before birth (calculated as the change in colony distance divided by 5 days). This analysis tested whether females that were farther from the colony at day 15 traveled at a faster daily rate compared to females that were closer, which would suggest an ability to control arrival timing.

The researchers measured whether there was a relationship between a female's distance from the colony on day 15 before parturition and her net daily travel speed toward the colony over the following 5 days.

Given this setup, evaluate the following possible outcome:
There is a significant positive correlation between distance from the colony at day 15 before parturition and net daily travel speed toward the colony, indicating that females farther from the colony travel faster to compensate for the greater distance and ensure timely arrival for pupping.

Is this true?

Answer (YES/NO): YES